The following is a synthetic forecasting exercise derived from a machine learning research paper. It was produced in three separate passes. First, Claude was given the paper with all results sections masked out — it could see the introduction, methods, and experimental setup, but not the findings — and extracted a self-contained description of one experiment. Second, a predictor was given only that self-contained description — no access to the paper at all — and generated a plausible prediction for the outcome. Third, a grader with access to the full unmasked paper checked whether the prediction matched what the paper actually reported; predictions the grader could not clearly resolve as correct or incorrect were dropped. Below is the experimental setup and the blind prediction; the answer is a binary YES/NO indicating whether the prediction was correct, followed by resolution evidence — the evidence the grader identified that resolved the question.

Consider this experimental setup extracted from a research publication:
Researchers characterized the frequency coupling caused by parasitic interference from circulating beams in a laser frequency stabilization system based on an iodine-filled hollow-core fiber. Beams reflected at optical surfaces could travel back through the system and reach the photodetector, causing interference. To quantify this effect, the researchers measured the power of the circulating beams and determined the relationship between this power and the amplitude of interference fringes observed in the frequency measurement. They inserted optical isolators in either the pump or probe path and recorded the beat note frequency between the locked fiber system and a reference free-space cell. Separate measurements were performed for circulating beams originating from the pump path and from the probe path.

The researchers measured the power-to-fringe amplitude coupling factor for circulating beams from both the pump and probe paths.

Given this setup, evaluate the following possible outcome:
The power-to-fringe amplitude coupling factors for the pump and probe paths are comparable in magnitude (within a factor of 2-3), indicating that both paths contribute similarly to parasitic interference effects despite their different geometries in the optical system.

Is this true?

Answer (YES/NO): YES